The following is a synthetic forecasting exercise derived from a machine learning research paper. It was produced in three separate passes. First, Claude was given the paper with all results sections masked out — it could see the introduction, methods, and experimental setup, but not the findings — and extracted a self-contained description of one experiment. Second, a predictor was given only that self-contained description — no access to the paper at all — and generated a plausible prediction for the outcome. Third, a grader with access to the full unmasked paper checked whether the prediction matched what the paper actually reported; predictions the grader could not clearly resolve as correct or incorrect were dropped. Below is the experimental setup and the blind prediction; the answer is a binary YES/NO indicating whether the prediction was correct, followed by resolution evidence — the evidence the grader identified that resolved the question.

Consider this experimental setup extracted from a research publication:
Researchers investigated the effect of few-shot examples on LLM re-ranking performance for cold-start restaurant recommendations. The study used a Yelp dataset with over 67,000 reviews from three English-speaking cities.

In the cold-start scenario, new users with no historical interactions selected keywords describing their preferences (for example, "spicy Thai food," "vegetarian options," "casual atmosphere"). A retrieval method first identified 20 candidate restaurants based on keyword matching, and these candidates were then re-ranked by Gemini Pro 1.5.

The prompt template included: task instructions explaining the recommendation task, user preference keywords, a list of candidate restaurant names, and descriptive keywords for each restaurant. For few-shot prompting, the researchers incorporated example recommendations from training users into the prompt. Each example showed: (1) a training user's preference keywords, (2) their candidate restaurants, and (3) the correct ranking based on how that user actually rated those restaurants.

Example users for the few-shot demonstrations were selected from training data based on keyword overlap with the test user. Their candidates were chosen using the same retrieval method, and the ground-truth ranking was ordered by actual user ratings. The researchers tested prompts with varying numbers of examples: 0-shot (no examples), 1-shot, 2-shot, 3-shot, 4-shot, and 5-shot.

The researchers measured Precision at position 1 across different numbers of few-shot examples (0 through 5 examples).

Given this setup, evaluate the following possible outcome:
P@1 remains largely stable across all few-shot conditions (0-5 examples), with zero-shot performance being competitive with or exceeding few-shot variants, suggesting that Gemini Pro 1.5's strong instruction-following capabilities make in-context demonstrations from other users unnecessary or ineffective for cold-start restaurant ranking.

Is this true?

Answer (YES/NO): NO